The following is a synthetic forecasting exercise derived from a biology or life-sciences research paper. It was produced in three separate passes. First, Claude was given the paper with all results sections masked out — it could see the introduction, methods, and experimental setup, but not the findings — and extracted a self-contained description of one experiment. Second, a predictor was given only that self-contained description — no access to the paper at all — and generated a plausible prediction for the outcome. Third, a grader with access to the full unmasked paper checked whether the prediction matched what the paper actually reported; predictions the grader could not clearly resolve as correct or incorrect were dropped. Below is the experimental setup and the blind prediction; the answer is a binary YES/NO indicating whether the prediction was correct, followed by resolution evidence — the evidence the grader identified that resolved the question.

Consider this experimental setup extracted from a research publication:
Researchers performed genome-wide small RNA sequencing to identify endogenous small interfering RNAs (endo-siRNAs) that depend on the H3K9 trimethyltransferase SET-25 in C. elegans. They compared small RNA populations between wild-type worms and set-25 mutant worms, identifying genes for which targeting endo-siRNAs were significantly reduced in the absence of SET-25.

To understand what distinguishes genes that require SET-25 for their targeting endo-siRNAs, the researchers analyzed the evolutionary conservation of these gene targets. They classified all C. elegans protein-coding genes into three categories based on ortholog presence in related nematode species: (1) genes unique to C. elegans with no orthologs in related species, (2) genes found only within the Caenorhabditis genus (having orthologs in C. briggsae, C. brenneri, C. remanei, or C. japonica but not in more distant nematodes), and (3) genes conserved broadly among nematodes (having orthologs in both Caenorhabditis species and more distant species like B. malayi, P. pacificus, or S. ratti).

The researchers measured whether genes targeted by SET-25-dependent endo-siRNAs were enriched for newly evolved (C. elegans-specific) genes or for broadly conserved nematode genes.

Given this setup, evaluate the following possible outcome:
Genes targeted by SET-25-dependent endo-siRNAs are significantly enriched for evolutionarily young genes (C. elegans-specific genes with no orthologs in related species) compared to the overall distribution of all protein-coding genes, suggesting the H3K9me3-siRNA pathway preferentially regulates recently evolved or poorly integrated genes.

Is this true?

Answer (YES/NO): YES